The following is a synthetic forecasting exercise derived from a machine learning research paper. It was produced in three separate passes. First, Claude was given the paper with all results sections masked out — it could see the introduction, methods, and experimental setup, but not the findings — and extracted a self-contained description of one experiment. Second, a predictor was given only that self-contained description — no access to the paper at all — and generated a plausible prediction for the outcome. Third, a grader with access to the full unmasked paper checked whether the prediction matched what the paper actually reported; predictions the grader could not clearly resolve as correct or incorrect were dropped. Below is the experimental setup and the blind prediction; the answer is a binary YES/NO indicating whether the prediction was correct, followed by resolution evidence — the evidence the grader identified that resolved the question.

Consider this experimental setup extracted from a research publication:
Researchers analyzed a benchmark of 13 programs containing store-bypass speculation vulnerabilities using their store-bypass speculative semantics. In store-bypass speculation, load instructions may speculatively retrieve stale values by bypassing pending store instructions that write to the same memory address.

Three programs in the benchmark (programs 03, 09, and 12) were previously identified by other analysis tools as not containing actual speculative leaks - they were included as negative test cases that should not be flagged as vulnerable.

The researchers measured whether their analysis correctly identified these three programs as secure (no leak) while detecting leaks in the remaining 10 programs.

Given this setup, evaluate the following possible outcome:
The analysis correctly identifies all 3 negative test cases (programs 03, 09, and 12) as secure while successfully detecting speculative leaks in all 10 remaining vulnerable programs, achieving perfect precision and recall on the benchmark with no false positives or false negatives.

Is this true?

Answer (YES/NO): YES